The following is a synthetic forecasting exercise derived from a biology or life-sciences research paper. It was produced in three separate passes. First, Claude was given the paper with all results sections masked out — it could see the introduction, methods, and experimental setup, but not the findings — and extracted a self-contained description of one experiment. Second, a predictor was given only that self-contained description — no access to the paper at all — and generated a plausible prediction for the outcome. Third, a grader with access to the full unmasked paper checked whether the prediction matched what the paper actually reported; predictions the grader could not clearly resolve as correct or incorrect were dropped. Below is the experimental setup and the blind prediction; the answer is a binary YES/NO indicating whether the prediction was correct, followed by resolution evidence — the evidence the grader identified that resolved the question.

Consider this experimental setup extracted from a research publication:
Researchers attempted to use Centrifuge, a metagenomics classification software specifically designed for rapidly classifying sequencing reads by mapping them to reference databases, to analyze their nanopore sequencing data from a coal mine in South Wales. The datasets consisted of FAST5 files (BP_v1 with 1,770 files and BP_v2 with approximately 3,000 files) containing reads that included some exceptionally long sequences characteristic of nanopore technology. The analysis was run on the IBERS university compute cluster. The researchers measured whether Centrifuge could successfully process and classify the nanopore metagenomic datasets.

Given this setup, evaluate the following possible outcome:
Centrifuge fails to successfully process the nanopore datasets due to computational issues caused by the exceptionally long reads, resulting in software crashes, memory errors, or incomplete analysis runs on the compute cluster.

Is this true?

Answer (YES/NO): NO